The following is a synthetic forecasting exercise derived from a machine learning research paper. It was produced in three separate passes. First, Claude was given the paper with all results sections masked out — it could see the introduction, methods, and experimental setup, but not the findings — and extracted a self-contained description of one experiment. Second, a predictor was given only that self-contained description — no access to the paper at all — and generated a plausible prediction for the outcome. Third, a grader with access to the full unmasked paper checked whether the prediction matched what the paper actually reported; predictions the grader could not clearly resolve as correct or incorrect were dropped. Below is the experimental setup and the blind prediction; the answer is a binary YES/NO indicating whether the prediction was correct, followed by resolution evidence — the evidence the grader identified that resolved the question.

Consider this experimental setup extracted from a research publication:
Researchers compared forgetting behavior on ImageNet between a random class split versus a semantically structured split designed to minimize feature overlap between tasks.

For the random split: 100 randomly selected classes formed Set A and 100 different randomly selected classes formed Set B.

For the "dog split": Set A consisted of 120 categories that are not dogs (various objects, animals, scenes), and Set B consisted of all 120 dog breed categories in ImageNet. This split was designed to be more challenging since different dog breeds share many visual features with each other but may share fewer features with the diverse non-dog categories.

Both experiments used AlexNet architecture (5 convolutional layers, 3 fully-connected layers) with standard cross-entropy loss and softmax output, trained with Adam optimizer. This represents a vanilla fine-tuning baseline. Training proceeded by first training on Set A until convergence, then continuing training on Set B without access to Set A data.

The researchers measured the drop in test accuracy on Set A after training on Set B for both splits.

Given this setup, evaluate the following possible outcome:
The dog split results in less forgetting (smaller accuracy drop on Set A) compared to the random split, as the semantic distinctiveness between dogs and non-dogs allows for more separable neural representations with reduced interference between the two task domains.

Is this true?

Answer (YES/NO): YES